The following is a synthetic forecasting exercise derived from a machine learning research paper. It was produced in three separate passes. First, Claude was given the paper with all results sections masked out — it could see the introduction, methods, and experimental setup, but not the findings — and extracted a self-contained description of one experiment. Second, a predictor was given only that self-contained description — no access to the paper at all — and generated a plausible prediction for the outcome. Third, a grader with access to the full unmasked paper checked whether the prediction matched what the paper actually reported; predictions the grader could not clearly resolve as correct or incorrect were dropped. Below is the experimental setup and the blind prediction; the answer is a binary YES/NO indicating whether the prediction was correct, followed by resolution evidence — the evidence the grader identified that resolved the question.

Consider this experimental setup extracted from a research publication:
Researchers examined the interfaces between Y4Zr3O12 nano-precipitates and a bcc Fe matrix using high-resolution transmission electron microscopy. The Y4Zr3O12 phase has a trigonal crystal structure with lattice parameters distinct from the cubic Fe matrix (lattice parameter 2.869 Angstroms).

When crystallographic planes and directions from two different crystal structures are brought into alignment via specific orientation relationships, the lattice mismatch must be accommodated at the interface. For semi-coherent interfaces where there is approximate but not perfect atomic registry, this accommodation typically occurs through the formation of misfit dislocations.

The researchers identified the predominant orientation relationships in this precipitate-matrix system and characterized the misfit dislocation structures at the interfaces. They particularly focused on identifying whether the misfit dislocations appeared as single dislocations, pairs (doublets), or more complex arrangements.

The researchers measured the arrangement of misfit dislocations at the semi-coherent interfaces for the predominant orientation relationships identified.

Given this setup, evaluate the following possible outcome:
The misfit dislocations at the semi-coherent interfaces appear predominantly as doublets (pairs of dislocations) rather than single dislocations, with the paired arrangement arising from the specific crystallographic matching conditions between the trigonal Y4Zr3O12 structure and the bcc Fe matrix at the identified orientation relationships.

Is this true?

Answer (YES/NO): YES